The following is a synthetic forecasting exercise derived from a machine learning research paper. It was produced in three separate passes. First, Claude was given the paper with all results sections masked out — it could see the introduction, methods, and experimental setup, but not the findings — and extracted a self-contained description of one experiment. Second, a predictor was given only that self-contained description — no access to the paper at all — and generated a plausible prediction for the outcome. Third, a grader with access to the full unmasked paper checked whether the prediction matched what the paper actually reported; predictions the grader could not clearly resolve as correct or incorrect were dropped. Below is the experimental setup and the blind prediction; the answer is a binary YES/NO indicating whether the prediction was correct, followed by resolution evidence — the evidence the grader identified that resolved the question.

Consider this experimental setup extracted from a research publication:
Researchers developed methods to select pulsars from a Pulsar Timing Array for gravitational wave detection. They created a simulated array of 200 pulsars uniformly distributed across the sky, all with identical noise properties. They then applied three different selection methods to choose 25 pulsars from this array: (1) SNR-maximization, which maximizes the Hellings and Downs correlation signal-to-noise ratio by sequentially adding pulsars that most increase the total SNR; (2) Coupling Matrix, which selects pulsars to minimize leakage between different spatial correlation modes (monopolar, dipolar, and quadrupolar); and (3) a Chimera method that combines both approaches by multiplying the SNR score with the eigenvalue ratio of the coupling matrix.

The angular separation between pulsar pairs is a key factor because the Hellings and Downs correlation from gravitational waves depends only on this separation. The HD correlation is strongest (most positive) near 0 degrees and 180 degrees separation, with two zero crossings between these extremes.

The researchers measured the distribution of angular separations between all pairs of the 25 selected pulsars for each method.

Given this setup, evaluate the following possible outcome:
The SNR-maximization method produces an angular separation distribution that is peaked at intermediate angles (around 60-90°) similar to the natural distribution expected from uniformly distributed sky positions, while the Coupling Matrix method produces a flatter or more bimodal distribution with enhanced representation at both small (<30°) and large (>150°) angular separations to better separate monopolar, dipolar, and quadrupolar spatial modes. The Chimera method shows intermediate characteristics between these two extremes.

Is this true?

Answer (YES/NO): NO